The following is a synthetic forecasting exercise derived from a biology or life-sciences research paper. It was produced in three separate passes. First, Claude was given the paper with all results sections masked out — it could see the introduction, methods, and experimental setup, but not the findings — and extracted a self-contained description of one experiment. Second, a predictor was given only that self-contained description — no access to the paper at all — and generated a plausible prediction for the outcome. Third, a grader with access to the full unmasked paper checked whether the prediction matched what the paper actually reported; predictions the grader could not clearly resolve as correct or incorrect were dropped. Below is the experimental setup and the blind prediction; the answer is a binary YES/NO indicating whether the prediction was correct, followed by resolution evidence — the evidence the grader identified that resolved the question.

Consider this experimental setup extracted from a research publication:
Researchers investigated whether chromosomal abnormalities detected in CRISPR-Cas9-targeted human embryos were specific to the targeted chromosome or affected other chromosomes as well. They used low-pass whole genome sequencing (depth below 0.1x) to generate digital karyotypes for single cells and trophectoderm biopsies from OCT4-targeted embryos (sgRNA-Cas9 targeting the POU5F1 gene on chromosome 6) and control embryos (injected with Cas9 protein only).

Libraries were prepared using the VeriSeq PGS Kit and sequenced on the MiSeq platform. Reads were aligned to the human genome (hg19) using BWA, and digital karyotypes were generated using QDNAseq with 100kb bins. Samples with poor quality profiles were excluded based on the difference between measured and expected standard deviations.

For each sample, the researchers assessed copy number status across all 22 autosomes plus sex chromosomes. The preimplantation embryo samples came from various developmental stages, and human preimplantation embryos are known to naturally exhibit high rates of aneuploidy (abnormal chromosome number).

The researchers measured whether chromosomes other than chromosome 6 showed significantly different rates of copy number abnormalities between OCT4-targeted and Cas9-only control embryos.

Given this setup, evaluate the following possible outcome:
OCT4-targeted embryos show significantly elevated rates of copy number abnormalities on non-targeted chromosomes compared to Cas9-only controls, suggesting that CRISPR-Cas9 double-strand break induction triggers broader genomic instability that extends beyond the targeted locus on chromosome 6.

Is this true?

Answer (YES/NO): NO